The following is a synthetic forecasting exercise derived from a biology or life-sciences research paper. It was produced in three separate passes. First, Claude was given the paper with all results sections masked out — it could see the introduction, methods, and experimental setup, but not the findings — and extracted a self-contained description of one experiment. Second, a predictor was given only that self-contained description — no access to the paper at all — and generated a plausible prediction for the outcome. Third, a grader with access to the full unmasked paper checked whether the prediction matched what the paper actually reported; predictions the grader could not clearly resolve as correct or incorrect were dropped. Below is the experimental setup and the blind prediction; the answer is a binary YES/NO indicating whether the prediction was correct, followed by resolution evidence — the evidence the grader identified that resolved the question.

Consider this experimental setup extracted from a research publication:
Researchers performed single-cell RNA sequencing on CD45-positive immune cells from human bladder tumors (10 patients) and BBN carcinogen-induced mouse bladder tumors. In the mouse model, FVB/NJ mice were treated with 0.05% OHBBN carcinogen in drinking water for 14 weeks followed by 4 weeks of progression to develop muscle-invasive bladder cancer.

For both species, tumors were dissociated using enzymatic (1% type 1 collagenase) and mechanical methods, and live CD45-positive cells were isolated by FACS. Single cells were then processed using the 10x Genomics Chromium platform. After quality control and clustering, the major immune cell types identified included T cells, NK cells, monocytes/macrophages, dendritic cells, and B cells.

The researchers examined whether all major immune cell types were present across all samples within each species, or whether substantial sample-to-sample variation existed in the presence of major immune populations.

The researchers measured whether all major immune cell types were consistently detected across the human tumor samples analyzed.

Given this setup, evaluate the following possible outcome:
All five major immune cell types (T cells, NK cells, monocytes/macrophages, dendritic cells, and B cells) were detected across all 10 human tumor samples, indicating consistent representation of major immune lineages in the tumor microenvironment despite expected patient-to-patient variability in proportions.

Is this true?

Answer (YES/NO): YES